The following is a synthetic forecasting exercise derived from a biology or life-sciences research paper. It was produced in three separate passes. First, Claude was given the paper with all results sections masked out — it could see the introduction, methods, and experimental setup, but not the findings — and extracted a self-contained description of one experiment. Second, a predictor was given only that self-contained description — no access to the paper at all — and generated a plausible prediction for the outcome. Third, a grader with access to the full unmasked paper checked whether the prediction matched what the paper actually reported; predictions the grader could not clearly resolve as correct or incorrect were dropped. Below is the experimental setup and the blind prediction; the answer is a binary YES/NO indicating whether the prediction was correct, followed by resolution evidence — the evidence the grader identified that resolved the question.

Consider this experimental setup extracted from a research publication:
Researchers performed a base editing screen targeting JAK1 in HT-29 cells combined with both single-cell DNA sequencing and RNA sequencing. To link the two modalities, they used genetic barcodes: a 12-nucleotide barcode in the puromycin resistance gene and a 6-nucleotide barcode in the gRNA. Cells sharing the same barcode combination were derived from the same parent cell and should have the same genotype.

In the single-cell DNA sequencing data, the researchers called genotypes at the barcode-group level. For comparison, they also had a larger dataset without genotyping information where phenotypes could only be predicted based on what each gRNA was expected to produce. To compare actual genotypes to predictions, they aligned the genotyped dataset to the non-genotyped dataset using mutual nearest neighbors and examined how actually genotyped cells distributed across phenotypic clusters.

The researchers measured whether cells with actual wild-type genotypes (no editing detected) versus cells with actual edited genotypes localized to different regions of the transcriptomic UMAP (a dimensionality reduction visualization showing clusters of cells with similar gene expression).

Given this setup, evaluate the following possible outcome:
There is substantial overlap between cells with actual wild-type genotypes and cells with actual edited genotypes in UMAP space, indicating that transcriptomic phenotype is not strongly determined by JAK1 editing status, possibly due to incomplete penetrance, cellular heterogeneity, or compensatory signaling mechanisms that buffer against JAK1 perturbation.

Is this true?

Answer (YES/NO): NO